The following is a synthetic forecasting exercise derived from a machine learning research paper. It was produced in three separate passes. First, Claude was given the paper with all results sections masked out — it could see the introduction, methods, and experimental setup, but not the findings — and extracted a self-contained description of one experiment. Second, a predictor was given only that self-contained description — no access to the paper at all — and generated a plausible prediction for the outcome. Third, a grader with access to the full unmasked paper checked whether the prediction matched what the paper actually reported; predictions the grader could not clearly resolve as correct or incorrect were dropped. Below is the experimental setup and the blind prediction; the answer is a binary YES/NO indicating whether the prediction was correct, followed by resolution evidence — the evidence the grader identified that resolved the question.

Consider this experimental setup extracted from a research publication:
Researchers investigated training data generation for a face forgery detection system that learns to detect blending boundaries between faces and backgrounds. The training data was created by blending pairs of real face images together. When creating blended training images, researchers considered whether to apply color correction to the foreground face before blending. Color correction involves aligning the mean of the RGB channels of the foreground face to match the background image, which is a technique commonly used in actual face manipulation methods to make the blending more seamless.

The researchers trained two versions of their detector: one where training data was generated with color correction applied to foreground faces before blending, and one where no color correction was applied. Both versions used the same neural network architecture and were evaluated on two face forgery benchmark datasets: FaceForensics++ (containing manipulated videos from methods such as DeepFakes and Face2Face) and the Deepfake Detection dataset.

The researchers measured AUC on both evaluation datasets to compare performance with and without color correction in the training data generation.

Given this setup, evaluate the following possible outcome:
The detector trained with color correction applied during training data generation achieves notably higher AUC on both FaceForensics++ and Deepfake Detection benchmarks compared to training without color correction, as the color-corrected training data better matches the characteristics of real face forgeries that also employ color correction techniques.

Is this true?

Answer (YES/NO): YES